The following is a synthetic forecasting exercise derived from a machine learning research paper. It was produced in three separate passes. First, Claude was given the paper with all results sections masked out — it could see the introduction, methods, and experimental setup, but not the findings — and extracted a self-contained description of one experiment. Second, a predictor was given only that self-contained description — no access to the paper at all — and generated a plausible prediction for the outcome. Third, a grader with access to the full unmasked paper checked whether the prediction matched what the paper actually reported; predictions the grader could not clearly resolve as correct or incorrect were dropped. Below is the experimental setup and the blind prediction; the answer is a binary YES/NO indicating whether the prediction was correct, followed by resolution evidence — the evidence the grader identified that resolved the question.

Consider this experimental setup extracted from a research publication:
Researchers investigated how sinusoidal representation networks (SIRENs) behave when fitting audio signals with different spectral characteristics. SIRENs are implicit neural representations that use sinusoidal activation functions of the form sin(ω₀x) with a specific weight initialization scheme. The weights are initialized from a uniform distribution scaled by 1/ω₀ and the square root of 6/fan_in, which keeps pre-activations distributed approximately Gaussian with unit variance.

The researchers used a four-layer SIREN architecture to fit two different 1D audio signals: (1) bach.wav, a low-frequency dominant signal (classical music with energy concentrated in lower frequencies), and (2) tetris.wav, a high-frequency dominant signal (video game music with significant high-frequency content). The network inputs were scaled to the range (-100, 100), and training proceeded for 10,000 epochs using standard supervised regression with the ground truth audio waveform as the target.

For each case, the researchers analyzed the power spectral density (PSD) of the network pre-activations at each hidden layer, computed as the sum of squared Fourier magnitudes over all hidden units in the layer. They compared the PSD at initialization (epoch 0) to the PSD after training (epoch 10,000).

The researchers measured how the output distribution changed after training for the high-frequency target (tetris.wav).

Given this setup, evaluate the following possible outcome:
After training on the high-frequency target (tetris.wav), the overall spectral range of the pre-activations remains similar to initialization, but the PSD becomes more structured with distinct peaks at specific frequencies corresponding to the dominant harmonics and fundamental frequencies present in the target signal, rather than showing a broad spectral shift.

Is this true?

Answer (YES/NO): NO